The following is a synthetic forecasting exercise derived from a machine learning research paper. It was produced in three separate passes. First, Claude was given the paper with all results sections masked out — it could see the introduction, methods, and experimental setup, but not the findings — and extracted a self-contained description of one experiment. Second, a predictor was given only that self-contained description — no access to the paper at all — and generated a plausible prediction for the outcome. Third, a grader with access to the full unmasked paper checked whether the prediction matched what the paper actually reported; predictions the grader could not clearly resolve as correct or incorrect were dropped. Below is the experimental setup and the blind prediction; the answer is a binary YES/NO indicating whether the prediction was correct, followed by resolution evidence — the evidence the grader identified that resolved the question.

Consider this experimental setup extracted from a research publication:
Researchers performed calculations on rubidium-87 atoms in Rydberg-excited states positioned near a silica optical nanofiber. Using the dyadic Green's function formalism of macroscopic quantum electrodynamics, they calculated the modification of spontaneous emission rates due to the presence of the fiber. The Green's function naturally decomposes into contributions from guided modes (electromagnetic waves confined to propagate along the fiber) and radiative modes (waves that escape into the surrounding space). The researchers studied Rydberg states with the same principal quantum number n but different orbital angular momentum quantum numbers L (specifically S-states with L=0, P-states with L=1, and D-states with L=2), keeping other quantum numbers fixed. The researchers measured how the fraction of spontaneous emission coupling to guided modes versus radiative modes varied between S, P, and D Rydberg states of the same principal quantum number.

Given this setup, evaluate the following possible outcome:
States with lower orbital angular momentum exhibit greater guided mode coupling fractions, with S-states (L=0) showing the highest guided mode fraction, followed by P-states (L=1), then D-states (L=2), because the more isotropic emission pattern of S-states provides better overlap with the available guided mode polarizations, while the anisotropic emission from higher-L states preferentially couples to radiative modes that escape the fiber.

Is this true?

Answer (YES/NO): NO